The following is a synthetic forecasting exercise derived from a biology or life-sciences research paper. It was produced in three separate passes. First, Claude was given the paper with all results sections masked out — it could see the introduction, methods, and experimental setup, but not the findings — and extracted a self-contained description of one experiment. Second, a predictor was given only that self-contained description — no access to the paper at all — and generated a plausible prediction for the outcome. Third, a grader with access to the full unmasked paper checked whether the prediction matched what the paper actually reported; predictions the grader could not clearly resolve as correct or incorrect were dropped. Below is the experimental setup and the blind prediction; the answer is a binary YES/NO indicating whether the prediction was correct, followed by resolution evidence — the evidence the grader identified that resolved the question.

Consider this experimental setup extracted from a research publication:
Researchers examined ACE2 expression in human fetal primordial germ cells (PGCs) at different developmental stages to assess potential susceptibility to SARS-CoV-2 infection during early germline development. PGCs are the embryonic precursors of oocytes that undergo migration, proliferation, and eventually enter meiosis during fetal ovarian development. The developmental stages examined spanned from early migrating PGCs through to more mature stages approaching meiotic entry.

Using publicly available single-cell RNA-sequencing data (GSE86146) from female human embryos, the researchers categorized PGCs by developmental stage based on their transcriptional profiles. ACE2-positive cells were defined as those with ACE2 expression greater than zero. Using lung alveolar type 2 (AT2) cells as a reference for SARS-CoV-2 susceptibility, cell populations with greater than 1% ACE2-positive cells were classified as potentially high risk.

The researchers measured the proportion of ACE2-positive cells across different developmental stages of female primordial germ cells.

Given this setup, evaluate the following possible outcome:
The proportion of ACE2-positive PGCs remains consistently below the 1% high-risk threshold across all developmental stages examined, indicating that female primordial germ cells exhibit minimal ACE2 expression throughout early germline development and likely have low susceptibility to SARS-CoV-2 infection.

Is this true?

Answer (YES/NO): NO